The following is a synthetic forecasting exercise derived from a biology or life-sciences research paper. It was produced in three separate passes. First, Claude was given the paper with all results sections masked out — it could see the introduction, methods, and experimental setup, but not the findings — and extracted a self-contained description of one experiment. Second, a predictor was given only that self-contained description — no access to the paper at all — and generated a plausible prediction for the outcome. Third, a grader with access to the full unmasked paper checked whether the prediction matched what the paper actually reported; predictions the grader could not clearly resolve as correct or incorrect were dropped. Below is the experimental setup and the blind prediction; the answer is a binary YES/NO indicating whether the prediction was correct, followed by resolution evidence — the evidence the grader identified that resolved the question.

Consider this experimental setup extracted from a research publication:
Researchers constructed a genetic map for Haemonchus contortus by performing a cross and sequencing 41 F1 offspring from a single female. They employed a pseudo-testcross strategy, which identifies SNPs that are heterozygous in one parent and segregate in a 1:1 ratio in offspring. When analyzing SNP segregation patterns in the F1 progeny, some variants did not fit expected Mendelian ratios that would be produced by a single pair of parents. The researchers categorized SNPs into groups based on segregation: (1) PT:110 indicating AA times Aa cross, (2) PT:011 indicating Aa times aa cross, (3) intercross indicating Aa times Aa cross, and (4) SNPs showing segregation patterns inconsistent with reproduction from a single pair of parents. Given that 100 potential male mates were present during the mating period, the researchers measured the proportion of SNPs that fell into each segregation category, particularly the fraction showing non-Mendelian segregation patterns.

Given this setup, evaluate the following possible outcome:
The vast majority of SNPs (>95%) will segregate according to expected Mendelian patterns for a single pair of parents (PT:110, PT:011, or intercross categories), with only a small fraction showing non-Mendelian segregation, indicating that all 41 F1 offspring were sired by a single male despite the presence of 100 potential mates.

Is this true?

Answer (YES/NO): NO